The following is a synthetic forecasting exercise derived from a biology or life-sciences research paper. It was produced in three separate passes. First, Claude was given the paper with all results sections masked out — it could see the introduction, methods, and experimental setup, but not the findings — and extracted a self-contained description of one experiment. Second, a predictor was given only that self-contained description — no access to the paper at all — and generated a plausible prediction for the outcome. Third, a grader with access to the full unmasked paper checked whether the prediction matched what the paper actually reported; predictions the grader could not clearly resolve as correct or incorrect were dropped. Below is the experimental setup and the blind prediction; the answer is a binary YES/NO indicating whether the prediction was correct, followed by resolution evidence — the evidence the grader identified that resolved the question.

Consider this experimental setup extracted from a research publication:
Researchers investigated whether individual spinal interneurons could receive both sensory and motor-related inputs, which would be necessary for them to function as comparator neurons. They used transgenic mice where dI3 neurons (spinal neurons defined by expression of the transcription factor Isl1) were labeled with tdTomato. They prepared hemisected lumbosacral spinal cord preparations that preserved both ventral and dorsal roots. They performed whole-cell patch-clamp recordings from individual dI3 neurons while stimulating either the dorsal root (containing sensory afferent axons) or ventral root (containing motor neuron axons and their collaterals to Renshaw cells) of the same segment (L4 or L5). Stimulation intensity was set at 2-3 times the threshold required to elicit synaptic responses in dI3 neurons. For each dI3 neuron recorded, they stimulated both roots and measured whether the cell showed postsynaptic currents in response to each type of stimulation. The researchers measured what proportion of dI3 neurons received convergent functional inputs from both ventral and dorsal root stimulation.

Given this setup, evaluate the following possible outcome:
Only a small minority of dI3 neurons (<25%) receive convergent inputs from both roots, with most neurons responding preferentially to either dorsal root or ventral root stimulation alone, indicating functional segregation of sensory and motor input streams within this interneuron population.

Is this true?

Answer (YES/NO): NO